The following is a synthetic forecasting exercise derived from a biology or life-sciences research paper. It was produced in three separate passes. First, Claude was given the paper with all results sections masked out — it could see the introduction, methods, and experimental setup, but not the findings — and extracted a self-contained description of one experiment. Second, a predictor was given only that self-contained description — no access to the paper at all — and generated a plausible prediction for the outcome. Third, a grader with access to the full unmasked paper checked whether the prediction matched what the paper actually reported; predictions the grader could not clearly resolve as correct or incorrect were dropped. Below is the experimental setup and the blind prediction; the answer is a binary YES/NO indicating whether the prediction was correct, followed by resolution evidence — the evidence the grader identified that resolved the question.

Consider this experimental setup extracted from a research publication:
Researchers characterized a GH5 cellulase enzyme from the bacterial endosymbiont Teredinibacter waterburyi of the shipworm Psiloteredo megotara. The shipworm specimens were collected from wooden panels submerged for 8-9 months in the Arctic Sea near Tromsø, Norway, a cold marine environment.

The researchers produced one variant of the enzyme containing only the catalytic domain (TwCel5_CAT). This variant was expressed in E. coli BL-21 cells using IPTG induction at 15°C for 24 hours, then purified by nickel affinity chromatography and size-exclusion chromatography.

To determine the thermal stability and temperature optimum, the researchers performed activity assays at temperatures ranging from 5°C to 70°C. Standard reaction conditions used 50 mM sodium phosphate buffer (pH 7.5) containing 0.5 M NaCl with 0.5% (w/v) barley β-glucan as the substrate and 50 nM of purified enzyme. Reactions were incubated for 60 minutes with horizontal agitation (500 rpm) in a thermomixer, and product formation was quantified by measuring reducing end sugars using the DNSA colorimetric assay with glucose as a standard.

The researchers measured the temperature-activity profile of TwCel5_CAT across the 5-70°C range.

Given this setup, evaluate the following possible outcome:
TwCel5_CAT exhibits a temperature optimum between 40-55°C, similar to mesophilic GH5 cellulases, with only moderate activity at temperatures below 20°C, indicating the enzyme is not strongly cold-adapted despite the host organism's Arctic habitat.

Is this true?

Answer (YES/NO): NO